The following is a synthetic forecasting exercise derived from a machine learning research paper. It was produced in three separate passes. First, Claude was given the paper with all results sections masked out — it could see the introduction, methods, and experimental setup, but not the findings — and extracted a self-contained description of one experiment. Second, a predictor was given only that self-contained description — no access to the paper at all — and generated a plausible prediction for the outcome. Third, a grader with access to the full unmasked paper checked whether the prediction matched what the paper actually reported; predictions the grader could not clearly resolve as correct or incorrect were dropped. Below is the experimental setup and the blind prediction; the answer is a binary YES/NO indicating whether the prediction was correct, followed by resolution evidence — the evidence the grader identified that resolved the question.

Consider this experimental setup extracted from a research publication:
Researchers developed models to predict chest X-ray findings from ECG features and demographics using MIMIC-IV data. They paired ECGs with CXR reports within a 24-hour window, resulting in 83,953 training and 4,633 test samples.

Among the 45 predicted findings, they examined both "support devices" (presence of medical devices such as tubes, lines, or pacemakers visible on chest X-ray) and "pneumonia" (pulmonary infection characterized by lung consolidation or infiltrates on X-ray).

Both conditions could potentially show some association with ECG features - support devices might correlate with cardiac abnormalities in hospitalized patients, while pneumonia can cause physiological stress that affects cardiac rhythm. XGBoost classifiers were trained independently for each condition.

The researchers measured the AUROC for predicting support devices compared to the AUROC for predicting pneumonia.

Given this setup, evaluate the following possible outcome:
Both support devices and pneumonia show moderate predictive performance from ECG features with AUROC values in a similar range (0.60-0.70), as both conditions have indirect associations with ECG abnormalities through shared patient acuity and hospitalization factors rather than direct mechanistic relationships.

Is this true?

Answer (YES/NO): NO